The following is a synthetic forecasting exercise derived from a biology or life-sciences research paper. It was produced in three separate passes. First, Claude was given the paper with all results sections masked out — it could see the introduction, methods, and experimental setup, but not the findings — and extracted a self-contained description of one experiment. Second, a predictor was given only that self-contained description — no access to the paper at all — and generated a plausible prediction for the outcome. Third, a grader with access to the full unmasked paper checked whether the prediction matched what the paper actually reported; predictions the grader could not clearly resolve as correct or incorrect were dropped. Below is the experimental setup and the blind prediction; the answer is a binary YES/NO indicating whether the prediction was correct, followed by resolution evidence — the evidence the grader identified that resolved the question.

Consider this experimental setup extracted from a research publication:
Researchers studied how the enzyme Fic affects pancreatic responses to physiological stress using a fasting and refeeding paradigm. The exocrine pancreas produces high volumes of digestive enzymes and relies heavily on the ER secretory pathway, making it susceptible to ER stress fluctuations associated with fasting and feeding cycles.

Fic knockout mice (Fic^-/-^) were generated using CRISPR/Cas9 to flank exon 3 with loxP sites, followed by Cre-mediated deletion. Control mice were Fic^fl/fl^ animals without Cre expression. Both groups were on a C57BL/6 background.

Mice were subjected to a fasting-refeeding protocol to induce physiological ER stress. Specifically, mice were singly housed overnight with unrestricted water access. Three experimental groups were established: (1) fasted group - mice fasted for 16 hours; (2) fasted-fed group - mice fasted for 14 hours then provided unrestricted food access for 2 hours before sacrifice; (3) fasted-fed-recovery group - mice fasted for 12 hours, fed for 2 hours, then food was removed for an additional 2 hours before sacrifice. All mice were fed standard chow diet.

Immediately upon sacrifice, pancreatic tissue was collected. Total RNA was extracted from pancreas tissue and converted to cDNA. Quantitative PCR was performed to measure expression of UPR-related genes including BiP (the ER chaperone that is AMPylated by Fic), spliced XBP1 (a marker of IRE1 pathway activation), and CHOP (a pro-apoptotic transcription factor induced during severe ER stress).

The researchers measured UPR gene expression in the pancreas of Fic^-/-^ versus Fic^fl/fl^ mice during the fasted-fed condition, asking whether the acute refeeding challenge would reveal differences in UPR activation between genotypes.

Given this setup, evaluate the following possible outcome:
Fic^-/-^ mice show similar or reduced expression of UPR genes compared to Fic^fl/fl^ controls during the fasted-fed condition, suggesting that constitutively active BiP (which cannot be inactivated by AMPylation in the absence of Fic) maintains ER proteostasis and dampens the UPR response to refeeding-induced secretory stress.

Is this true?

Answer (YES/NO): NO